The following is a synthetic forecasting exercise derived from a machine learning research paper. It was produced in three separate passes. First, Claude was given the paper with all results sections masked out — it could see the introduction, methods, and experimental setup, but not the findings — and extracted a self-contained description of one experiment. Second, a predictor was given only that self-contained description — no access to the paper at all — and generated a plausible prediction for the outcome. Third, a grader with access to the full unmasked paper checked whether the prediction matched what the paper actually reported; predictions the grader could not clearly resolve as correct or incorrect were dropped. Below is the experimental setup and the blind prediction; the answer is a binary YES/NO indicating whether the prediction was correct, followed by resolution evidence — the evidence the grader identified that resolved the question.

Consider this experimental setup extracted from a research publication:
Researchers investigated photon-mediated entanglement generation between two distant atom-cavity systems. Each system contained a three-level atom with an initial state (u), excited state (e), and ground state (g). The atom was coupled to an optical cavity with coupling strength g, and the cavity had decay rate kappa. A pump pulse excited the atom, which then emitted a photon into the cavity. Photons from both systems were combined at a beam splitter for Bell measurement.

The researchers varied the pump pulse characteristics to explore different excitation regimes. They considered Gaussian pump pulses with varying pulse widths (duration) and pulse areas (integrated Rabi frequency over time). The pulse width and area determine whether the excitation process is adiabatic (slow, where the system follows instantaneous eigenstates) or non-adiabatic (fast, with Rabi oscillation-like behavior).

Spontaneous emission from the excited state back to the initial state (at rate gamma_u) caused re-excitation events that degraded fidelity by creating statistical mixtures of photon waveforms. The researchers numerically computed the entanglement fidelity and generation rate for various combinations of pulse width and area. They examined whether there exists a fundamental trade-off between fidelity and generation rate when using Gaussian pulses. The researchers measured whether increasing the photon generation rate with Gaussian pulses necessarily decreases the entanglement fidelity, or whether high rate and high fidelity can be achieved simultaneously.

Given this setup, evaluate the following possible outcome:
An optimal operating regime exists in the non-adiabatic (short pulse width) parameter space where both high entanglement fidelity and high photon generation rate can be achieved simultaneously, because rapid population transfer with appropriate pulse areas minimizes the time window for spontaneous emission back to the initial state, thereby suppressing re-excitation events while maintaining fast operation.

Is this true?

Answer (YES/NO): NO